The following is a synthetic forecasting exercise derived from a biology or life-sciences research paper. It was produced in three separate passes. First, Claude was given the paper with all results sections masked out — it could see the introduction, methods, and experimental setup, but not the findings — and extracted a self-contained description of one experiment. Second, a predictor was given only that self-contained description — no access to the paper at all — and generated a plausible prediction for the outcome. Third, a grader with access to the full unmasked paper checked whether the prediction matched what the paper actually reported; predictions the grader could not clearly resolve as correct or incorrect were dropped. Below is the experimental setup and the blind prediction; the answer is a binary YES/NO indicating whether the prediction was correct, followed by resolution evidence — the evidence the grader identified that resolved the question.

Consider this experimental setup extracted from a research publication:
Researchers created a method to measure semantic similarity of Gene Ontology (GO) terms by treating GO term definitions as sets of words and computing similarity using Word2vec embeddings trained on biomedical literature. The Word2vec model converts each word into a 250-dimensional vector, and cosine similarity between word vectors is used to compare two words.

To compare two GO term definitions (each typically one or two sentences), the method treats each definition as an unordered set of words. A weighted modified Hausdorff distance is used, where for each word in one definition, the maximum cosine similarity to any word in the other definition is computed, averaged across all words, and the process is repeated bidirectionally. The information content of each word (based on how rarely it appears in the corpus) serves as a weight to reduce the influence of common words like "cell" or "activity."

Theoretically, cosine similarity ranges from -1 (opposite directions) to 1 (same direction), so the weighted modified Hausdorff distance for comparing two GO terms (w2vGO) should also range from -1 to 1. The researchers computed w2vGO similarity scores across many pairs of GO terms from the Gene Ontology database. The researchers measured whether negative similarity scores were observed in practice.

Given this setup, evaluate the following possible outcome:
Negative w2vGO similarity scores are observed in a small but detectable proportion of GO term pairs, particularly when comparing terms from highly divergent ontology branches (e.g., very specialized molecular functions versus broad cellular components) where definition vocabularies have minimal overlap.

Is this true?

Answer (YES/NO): NO